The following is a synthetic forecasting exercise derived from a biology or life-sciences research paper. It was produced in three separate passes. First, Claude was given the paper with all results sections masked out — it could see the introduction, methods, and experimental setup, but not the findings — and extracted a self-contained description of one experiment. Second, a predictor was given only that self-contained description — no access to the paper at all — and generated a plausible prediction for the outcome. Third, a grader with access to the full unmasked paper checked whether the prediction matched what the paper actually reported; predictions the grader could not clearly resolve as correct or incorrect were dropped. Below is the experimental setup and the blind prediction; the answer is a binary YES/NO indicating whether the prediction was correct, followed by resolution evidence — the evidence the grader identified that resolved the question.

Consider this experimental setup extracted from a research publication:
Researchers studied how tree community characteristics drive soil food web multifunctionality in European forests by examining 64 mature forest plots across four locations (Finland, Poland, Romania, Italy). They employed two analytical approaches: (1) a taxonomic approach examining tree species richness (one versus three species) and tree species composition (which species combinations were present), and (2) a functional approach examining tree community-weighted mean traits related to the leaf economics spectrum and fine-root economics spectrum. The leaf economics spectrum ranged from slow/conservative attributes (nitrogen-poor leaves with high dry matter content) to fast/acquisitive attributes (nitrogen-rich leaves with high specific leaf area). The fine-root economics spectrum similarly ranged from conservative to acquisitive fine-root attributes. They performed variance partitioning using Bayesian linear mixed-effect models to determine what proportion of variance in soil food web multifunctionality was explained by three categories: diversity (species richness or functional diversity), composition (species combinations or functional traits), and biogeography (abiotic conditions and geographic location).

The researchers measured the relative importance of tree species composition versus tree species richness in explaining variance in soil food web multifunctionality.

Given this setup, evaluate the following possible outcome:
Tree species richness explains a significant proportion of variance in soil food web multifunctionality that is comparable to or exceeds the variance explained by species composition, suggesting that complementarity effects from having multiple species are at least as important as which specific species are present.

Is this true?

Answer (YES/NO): NO